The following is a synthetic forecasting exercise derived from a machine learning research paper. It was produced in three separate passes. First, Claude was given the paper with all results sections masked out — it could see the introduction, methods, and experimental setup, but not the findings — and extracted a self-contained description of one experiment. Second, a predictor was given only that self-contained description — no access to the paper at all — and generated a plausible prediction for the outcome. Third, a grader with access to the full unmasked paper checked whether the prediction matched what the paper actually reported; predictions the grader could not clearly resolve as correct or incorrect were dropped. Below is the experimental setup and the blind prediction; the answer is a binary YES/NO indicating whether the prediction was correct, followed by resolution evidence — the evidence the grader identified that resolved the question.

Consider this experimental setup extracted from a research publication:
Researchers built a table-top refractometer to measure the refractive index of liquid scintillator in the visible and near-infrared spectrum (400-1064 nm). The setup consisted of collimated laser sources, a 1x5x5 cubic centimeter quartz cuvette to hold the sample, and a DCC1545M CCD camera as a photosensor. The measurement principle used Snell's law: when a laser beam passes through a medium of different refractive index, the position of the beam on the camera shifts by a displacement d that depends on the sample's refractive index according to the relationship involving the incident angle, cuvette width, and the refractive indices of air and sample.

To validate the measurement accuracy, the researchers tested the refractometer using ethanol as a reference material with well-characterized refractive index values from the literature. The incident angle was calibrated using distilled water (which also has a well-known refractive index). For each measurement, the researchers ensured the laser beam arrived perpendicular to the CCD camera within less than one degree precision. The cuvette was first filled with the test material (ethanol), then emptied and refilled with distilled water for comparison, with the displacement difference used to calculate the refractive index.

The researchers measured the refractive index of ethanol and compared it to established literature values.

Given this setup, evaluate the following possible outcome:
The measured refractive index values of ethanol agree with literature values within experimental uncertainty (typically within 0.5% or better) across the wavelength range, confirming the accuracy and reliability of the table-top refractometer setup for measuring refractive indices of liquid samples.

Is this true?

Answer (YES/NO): YES